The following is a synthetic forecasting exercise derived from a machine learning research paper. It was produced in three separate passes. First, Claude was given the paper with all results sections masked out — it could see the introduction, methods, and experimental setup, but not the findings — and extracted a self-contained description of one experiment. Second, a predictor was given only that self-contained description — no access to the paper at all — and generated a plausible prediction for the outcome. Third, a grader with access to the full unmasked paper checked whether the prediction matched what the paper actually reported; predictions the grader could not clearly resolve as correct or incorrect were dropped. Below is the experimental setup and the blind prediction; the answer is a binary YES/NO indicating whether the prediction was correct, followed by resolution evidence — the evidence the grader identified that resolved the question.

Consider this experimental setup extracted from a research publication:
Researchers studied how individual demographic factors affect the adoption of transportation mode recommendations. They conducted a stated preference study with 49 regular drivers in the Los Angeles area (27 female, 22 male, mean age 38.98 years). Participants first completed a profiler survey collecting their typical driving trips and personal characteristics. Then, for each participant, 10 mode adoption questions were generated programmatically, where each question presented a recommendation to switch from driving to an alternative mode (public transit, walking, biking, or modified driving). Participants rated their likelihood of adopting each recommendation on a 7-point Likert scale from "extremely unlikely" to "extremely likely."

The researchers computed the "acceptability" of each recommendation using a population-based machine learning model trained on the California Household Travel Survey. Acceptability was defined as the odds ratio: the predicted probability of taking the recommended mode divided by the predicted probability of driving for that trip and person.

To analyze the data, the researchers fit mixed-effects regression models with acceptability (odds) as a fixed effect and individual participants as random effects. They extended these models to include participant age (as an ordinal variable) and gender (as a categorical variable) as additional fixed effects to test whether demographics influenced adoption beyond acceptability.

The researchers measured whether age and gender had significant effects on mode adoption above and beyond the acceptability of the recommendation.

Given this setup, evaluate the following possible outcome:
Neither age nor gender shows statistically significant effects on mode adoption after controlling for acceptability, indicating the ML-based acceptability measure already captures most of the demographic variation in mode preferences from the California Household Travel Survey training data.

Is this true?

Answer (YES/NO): YES